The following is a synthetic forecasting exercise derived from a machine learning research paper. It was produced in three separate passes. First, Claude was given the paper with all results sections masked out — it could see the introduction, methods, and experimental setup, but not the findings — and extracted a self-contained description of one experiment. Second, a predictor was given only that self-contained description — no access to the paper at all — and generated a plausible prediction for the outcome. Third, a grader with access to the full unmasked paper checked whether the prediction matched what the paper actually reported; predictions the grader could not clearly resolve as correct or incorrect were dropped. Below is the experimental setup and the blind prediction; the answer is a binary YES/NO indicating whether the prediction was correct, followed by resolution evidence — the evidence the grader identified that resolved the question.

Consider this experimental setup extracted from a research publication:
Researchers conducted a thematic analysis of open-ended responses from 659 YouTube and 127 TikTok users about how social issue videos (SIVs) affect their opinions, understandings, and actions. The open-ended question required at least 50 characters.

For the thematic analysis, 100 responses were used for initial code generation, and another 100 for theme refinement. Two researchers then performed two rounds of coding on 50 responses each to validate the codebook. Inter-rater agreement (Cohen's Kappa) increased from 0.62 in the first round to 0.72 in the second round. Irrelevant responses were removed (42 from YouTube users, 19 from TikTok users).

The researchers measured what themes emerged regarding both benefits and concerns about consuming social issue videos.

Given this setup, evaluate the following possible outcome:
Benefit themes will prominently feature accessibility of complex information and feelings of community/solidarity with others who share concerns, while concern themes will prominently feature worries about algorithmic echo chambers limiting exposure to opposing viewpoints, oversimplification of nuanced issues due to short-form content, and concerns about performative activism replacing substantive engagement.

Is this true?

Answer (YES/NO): NO